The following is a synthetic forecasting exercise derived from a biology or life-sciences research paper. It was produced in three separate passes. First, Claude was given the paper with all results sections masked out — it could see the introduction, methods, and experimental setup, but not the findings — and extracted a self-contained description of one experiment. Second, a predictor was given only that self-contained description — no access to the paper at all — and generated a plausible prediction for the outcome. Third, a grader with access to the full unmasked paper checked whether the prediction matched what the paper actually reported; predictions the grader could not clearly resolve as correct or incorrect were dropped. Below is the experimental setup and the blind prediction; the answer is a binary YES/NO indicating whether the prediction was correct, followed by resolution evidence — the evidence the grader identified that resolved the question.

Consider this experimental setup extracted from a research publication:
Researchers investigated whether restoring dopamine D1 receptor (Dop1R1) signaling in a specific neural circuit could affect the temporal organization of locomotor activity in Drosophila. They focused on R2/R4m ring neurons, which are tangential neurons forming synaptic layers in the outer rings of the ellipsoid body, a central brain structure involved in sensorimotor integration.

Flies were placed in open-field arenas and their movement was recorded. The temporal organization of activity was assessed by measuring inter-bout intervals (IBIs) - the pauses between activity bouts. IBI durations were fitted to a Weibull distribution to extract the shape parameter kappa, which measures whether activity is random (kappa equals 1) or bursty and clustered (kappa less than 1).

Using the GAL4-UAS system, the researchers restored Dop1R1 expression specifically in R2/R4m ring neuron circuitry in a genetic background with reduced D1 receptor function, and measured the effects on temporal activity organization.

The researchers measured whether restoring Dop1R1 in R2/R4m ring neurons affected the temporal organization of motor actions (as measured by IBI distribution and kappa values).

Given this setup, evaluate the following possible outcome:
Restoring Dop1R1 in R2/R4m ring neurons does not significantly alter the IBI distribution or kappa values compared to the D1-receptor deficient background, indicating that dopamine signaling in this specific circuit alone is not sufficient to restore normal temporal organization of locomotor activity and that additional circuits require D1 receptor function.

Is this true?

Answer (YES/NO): NO